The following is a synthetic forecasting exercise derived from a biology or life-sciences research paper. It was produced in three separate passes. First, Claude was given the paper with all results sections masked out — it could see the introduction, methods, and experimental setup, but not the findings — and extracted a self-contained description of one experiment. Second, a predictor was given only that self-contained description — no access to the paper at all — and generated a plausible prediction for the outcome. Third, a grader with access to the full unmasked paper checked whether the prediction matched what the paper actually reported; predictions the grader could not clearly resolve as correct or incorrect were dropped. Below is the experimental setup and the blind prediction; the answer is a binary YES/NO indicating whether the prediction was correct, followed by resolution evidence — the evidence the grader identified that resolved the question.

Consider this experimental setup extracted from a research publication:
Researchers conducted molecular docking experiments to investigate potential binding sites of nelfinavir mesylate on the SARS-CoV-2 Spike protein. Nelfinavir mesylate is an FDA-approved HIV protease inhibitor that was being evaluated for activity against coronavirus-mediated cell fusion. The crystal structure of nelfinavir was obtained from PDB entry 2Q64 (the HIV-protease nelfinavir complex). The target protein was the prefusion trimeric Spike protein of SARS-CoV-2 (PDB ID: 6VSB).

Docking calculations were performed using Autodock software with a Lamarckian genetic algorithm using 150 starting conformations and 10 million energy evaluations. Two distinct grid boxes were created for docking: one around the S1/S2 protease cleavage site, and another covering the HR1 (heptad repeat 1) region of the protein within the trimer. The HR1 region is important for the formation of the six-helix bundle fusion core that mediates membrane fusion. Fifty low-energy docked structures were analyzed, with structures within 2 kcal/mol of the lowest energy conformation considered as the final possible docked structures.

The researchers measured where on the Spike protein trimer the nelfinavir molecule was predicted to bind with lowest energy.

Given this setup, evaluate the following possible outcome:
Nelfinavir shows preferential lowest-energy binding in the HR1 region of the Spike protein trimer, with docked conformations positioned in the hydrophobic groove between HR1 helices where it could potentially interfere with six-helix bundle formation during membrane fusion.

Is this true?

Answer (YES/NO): YES